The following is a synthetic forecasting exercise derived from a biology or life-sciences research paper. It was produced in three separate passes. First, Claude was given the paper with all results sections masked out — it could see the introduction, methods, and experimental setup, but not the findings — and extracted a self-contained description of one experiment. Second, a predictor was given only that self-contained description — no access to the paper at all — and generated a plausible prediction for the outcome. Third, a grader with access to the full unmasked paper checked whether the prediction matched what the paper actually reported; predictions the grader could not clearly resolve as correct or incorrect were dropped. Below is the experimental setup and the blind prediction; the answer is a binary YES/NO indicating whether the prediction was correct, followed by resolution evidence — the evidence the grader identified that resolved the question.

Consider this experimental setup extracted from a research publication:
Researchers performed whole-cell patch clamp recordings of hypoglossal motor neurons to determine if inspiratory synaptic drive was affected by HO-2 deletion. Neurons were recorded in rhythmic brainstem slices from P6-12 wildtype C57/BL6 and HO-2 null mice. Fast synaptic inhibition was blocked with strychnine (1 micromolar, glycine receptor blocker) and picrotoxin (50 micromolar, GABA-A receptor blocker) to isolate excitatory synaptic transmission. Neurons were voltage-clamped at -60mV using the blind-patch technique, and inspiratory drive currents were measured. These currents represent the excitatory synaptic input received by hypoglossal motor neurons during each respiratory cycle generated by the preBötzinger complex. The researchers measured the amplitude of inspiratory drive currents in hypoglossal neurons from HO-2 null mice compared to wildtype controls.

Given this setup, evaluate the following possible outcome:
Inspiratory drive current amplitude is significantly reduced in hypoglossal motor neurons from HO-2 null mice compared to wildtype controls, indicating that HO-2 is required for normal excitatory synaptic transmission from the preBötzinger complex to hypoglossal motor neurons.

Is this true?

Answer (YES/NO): YES